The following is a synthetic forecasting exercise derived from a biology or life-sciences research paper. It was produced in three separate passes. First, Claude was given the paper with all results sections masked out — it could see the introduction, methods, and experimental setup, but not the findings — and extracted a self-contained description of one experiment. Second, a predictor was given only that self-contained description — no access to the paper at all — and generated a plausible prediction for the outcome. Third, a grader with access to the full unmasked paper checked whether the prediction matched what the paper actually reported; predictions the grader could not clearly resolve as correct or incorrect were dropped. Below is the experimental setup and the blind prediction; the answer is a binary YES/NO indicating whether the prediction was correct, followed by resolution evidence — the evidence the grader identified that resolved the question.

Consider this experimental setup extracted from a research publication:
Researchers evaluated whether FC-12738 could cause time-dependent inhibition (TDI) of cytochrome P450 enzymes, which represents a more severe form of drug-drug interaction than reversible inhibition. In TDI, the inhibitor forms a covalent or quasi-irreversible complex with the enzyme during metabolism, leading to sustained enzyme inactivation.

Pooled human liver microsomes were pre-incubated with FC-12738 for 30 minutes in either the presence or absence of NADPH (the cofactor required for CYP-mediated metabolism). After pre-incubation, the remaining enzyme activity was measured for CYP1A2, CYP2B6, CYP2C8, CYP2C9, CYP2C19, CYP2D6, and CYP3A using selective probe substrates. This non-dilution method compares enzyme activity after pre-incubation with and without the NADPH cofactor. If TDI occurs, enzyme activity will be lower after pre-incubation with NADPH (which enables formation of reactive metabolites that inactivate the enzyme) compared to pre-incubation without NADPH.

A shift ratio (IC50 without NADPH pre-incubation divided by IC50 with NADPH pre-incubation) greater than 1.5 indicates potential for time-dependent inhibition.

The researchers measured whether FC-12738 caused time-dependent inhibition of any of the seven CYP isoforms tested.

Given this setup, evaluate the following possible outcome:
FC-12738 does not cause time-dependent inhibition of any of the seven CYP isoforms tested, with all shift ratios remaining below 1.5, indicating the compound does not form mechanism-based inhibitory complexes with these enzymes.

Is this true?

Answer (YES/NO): YES